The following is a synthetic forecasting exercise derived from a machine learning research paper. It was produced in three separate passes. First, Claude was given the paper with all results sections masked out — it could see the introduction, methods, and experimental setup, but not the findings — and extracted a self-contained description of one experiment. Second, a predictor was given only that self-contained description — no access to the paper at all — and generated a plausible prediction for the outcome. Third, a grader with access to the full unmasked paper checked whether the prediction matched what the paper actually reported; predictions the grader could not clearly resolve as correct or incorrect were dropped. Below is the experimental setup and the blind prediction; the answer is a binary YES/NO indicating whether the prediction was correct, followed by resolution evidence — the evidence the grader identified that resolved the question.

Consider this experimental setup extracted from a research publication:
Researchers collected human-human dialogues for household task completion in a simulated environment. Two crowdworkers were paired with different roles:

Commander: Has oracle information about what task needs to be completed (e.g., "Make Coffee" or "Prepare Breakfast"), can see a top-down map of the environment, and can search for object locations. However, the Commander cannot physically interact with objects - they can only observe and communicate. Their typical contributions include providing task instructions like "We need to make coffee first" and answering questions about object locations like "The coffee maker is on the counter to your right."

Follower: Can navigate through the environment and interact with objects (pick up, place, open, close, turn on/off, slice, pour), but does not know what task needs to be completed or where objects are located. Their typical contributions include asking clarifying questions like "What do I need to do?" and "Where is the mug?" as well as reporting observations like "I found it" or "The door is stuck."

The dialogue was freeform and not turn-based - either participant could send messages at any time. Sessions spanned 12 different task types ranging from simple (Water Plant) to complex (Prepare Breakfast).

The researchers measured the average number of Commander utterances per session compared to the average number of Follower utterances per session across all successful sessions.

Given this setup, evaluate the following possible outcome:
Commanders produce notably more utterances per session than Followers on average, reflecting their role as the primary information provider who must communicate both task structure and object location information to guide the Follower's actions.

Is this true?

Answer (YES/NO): YES